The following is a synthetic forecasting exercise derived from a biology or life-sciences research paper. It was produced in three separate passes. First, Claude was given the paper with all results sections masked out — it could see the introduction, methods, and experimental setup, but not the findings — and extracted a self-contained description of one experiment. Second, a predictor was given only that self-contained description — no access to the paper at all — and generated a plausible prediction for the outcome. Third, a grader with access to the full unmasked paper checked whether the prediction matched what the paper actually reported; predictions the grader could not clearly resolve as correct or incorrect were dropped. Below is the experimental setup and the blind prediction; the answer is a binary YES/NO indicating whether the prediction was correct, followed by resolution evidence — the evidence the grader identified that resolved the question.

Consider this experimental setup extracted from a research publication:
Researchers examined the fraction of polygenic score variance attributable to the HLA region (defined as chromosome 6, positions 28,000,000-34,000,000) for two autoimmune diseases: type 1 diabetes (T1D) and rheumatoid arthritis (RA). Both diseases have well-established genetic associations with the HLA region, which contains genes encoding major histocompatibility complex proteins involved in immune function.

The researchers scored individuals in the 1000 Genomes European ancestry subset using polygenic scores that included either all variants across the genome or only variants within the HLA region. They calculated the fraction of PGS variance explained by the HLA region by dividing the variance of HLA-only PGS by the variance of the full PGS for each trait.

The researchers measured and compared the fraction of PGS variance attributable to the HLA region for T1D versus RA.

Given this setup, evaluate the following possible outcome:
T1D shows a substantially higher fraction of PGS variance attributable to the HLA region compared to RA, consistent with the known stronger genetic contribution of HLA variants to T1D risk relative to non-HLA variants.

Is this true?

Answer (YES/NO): YES